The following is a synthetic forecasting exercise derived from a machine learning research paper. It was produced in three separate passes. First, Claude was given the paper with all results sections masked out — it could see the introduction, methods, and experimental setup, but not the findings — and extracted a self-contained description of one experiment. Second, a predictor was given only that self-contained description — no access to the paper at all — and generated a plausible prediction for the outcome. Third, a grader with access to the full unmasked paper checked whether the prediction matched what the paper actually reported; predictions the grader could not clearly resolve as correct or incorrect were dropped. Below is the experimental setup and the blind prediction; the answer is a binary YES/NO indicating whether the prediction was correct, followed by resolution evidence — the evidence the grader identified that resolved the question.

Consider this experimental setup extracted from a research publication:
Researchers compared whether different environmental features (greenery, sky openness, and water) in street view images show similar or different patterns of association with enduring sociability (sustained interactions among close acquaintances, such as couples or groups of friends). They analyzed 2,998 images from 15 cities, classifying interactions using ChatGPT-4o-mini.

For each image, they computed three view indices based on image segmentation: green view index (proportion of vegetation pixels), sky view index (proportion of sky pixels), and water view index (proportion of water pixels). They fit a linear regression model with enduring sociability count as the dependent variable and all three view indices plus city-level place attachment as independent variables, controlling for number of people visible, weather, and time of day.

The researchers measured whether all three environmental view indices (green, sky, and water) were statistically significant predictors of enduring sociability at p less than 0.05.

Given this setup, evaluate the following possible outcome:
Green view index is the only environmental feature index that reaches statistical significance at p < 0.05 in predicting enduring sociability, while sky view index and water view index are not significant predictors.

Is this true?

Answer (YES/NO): NO